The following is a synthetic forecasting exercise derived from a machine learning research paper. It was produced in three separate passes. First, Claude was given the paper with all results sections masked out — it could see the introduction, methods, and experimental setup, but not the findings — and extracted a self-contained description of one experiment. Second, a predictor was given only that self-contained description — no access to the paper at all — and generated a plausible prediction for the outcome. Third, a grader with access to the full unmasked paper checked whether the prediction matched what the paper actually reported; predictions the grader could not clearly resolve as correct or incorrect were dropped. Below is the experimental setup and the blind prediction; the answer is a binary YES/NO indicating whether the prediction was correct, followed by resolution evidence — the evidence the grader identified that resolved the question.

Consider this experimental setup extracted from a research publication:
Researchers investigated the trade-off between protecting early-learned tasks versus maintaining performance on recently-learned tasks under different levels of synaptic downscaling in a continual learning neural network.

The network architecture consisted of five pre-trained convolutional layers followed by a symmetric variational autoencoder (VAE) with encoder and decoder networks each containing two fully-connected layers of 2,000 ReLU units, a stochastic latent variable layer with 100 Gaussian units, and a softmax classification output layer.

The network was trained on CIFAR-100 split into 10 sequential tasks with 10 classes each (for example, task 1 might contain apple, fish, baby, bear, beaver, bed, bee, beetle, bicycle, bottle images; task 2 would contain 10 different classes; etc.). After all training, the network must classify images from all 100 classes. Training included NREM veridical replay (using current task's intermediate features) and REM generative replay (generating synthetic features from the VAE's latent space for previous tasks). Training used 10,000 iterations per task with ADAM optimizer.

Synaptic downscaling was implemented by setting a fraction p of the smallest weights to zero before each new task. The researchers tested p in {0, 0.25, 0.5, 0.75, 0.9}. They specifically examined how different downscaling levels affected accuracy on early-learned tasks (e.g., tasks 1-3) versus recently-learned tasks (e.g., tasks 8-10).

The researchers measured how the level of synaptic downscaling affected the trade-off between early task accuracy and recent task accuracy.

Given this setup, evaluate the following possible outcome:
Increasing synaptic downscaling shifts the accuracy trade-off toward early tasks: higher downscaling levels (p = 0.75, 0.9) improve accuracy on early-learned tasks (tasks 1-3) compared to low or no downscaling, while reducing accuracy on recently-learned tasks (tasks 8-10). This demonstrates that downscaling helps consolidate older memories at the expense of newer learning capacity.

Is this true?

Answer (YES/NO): YES